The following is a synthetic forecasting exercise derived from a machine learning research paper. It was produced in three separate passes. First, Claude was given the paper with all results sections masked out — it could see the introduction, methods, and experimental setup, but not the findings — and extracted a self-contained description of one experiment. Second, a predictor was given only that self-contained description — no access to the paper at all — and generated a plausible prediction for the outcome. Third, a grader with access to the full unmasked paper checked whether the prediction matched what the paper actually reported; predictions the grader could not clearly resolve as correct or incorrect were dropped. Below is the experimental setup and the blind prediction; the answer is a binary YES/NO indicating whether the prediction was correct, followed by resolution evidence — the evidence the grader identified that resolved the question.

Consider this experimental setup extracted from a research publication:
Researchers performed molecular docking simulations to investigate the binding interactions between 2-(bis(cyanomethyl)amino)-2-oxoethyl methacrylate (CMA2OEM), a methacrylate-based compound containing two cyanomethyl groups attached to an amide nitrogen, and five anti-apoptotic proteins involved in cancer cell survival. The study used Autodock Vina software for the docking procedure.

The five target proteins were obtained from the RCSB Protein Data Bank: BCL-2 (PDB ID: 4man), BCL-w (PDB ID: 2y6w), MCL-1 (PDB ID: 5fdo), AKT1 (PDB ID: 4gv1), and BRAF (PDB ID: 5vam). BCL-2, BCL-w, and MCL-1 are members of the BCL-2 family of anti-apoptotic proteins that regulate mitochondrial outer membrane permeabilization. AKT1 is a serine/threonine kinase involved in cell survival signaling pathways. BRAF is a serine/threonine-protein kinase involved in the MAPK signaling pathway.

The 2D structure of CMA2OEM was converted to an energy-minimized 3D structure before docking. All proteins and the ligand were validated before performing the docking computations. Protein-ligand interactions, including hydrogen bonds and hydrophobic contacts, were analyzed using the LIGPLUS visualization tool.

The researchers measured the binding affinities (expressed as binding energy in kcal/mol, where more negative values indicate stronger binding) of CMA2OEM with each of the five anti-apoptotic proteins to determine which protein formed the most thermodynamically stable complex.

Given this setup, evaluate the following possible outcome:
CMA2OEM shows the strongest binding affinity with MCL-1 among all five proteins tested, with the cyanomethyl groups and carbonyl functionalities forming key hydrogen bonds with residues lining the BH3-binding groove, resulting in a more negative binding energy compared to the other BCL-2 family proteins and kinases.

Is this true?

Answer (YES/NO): NO